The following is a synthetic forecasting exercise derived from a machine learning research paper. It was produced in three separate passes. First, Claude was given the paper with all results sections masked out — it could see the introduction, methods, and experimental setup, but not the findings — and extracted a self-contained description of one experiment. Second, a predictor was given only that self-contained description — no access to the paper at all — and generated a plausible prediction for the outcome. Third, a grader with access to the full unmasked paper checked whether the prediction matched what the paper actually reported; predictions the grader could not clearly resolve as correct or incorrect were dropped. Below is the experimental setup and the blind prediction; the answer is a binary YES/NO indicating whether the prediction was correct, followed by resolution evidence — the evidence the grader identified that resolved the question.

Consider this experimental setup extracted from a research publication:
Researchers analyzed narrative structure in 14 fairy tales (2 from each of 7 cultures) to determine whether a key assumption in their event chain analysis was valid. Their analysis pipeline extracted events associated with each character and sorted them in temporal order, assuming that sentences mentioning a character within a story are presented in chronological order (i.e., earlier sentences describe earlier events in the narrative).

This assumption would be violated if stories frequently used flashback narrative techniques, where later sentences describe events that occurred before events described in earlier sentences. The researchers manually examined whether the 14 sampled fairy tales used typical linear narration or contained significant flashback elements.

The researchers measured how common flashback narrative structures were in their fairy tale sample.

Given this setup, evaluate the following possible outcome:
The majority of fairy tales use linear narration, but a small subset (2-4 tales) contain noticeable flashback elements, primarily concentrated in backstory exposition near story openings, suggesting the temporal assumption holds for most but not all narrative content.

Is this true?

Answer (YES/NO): NO